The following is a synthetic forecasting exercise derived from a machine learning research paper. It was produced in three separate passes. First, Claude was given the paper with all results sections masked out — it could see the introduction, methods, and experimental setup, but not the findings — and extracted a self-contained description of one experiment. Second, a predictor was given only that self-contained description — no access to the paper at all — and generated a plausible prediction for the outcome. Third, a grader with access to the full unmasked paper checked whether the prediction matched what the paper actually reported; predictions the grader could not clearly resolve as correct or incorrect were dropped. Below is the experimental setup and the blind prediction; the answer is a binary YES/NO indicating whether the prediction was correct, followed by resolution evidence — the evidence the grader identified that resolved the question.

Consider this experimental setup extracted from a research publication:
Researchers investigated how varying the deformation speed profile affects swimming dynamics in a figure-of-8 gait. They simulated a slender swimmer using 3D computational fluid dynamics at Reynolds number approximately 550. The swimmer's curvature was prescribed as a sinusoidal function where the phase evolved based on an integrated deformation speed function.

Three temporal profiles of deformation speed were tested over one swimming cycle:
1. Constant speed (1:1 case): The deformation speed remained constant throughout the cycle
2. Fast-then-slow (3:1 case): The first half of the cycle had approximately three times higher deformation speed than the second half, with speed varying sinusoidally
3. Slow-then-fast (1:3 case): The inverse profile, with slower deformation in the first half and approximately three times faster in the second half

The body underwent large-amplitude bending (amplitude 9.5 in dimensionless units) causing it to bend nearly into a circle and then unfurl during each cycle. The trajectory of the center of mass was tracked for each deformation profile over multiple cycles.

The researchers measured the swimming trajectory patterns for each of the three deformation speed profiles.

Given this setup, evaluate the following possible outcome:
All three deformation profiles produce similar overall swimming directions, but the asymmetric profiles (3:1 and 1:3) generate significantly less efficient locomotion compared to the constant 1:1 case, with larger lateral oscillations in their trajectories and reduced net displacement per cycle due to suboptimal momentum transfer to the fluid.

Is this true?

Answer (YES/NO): NO